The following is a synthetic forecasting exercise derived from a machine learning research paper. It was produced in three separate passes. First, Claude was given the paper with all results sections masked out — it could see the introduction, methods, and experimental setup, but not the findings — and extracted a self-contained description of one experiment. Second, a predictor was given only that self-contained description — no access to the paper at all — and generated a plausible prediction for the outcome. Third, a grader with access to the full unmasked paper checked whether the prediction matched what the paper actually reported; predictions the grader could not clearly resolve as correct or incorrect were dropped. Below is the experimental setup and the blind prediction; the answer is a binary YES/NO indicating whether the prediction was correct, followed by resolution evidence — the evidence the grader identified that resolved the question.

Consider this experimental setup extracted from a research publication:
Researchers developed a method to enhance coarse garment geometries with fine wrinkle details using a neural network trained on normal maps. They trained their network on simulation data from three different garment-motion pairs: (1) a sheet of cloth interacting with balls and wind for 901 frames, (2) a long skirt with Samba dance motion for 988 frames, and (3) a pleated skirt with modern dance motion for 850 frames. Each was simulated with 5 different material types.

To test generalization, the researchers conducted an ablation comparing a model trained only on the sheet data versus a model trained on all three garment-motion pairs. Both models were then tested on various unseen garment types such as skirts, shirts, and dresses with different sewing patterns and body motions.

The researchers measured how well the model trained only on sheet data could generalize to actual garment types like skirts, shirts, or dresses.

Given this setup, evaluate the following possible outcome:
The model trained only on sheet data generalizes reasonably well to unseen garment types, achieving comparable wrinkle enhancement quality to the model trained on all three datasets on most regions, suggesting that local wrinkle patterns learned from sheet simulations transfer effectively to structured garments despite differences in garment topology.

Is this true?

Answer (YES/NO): NO